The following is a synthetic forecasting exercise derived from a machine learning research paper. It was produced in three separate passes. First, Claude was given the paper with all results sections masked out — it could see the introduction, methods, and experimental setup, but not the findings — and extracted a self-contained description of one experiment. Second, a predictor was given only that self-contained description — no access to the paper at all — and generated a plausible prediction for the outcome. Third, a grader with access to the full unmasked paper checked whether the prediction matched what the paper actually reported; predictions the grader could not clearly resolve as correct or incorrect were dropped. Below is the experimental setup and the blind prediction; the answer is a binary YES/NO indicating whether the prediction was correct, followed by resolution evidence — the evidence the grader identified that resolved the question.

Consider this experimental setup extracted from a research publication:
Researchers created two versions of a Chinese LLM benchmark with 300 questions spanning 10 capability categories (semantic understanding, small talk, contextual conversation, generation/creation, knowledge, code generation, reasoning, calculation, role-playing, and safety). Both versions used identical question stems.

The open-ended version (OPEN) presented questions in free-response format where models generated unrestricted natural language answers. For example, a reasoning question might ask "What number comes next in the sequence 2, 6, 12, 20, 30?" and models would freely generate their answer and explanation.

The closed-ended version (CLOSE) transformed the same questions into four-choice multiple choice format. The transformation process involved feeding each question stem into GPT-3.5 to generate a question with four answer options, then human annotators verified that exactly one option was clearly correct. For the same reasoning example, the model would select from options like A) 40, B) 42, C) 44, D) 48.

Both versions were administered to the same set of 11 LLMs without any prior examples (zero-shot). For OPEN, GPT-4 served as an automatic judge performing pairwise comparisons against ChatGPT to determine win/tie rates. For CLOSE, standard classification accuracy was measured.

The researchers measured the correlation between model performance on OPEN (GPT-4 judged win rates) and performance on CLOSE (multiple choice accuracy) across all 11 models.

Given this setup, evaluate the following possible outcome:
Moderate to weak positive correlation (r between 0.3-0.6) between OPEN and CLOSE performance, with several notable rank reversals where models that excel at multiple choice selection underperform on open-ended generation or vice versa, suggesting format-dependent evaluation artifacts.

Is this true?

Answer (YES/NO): YES